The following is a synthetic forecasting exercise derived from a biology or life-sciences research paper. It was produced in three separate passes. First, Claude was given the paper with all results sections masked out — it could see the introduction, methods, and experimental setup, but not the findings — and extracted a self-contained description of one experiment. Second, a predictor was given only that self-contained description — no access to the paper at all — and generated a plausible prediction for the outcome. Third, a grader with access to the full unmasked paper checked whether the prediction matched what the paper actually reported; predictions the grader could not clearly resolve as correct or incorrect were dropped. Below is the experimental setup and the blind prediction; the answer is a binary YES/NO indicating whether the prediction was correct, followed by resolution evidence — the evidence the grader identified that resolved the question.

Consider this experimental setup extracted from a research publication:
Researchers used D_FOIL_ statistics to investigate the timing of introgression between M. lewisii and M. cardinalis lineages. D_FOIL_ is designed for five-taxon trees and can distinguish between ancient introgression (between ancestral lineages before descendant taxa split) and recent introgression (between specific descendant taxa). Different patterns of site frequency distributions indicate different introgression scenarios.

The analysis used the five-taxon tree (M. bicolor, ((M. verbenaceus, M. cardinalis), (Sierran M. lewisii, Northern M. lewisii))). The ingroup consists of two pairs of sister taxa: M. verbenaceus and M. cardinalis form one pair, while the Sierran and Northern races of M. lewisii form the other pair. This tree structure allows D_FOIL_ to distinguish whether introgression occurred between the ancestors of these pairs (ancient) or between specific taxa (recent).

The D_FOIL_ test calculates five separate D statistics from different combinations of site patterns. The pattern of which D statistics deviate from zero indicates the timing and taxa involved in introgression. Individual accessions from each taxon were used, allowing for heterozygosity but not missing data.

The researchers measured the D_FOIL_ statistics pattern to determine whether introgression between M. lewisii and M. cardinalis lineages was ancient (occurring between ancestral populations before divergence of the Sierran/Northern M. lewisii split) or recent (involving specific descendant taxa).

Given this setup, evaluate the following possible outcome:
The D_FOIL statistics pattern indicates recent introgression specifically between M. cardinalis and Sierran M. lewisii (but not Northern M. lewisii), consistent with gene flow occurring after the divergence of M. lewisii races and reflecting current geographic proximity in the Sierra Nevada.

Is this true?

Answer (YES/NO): NO